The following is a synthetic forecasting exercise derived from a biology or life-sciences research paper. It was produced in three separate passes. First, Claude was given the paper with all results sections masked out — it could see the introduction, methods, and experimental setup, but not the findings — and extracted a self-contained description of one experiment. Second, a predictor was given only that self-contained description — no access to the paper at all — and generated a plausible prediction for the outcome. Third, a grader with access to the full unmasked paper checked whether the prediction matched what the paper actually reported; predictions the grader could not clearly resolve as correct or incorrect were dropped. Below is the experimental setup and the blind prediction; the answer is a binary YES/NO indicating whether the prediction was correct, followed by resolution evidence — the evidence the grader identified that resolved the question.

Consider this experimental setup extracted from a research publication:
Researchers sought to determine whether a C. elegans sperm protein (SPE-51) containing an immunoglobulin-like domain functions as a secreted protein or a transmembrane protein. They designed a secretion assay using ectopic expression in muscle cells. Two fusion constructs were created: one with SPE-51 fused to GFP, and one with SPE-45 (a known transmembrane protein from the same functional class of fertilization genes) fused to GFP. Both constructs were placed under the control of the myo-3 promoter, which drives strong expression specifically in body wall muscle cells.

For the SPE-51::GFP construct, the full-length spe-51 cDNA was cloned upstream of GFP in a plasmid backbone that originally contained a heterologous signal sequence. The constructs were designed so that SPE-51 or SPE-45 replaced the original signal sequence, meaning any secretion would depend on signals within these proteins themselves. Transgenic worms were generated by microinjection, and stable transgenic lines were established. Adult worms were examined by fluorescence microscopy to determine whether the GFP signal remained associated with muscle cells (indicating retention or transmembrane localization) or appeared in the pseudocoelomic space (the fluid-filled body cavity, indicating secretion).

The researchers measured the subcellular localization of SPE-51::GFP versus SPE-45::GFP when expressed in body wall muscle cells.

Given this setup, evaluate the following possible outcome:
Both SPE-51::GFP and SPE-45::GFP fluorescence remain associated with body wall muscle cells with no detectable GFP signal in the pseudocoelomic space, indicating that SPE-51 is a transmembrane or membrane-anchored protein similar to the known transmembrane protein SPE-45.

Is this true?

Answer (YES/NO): NO